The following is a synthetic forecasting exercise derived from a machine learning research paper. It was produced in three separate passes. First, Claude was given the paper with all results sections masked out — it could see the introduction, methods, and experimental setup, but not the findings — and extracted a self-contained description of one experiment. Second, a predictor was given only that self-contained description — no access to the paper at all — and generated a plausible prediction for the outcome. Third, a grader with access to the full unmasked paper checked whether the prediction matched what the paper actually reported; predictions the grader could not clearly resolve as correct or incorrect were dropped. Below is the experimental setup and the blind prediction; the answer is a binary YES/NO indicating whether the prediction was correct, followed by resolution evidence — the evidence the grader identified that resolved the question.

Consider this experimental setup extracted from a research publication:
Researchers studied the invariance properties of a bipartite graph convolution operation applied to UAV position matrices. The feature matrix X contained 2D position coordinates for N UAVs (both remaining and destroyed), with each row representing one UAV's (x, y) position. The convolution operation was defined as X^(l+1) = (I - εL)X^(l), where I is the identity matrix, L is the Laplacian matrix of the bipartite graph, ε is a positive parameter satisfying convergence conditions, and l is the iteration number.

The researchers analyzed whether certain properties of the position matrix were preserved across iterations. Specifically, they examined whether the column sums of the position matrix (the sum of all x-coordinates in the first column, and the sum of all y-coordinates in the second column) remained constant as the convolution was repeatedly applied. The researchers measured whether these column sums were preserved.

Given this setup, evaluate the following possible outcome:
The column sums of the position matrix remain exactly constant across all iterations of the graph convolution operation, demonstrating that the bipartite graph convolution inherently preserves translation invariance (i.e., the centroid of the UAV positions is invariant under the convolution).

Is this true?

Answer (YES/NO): YES